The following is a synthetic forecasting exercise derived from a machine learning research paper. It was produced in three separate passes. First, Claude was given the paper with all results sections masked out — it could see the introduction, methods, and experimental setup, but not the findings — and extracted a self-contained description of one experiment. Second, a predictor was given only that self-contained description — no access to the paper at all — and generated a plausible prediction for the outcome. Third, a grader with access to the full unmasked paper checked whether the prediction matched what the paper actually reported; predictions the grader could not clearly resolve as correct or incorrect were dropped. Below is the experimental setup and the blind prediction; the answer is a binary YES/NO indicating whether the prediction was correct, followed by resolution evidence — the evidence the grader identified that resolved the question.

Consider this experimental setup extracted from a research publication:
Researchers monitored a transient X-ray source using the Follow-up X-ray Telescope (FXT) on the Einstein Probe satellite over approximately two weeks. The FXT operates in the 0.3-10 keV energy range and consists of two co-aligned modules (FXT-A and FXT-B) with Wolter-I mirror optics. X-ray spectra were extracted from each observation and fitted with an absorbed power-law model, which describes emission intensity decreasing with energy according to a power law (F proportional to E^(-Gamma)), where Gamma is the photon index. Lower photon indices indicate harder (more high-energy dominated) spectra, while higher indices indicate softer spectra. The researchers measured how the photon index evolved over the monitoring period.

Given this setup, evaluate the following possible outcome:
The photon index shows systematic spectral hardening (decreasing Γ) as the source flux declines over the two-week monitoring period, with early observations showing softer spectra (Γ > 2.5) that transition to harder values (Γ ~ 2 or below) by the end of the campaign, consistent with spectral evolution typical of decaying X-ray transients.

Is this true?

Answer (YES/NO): NO